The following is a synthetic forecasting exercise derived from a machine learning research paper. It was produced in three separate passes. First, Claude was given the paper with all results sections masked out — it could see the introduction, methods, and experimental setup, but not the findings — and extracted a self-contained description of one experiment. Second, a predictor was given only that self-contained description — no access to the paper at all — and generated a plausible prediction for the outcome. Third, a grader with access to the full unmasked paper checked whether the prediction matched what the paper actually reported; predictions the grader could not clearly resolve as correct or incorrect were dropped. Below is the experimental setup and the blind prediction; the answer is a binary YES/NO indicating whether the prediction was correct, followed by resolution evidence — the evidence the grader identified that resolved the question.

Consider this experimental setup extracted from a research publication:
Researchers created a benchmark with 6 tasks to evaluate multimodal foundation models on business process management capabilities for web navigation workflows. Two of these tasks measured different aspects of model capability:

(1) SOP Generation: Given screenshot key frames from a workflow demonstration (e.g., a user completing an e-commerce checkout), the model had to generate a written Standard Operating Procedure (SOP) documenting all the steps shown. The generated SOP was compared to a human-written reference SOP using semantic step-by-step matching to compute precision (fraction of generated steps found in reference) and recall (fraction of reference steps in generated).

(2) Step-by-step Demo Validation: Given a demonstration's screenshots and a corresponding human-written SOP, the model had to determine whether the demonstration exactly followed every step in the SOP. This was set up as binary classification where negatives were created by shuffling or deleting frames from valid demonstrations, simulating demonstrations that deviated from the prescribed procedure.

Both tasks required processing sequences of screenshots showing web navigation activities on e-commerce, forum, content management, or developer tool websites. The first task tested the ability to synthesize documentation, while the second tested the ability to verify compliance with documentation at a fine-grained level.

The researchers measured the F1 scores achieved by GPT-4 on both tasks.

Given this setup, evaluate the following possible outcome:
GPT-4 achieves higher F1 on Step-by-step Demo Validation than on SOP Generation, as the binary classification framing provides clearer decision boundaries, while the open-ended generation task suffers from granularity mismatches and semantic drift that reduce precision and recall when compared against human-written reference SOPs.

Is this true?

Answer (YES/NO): NO